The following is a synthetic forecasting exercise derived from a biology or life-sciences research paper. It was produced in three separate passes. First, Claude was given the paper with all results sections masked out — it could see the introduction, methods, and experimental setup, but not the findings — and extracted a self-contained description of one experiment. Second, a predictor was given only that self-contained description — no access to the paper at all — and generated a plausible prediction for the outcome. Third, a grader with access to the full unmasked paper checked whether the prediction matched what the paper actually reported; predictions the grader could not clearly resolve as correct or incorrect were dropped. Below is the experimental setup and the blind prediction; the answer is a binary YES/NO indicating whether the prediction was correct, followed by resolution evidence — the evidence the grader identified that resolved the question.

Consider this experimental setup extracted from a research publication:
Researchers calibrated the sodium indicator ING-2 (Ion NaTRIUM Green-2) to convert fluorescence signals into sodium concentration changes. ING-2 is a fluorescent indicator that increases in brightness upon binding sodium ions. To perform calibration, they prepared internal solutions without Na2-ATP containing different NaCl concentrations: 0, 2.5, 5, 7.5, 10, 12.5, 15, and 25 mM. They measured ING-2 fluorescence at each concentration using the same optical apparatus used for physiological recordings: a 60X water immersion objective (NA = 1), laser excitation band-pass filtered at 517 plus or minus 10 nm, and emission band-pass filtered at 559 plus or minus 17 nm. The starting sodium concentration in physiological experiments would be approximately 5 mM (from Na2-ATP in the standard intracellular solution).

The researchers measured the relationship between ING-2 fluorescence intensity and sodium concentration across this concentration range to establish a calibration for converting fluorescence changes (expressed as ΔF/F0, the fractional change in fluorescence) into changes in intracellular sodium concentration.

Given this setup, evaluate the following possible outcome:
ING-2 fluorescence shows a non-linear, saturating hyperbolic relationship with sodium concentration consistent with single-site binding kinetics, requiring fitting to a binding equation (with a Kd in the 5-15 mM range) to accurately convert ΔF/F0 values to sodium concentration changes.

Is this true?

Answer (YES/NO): NO